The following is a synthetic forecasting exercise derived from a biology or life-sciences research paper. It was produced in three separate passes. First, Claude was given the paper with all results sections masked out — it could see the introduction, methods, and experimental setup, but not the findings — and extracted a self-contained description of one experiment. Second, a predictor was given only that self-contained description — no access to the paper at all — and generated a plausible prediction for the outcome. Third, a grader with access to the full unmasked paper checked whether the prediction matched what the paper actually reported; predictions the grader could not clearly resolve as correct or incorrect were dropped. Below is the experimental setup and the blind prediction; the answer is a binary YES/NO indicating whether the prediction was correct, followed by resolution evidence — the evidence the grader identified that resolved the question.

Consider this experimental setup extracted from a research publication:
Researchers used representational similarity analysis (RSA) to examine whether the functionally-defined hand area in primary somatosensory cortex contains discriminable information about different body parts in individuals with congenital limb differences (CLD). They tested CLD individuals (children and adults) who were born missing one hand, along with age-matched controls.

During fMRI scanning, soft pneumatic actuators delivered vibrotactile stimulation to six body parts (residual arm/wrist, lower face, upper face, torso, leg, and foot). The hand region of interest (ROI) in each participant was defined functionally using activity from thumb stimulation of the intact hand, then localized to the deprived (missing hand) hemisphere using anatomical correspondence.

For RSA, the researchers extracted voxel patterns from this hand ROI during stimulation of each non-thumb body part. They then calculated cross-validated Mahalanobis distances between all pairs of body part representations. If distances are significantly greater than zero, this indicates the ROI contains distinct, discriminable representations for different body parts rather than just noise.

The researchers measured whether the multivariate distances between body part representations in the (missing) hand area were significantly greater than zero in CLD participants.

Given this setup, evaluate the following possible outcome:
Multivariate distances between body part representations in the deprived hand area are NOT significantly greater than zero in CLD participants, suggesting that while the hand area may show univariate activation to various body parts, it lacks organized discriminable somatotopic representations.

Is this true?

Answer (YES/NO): NO